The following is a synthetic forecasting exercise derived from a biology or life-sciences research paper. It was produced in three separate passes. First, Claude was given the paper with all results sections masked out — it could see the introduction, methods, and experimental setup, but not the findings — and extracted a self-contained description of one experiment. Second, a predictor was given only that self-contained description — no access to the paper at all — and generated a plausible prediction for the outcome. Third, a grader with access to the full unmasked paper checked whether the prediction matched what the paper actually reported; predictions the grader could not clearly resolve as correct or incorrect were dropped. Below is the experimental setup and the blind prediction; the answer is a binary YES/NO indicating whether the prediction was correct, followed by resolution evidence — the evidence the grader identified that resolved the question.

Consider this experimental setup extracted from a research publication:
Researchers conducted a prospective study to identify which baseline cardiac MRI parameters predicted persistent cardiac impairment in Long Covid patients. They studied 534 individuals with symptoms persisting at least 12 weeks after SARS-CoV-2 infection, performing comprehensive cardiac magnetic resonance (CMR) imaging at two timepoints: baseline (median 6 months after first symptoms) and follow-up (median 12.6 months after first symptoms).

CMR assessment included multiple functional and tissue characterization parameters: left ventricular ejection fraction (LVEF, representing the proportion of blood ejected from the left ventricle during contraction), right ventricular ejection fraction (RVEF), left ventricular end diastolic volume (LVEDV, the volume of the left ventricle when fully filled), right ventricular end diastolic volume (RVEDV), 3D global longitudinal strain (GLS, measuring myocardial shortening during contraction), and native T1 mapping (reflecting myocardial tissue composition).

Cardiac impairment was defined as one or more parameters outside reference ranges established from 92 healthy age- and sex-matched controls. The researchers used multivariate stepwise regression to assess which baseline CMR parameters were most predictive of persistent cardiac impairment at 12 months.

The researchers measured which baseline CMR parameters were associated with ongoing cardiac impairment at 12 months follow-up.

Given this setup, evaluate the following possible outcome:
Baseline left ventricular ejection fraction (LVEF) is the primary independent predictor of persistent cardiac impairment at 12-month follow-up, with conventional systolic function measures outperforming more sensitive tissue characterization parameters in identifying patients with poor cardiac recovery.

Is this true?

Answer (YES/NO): YES